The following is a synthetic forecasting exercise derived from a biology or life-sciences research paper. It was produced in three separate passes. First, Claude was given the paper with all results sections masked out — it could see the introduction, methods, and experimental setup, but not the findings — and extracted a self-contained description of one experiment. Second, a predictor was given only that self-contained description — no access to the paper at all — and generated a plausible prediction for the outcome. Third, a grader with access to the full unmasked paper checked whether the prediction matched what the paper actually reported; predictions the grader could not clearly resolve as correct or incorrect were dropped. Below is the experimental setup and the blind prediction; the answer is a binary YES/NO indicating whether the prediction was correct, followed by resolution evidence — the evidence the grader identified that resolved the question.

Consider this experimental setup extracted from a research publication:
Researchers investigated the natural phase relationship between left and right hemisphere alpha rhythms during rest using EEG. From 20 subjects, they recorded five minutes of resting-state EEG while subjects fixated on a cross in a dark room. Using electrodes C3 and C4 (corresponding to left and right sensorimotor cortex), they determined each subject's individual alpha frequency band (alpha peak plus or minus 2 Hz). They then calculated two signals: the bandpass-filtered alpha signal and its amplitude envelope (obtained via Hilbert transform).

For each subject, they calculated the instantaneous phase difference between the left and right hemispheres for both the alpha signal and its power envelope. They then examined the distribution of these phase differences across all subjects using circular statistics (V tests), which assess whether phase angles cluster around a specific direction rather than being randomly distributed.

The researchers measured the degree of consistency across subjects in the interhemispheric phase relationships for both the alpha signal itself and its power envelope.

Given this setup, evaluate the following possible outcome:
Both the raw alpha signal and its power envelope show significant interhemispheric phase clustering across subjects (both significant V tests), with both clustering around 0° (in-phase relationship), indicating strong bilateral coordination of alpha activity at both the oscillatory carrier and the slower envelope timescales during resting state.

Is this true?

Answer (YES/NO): NO